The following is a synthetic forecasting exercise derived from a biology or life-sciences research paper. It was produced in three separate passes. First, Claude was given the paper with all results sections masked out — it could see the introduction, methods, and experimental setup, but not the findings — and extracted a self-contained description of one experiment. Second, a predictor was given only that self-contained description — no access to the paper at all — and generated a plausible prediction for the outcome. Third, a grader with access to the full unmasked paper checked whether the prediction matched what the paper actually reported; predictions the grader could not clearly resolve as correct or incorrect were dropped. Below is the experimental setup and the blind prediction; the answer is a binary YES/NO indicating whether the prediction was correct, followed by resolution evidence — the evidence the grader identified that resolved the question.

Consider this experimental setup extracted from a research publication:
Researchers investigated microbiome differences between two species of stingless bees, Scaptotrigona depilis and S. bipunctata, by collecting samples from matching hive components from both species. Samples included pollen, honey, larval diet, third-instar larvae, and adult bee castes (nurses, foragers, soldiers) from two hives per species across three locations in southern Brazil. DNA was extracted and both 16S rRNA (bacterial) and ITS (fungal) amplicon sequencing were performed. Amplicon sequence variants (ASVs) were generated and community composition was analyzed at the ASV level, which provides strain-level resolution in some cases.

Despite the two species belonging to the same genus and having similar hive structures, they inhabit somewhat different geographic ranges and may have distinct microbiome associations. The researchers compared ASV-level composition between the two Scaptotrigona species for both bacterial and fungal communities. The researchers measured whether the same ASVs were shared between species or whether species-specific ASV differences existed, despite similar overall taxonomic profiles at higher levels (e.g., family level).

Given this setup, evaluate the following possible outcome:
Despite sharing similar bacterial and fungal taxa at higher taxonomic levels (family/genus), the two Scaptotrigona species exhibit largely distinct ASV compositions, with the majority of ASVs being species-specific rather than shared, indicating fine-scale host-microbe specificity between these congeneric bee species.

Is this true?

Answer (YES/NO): NO